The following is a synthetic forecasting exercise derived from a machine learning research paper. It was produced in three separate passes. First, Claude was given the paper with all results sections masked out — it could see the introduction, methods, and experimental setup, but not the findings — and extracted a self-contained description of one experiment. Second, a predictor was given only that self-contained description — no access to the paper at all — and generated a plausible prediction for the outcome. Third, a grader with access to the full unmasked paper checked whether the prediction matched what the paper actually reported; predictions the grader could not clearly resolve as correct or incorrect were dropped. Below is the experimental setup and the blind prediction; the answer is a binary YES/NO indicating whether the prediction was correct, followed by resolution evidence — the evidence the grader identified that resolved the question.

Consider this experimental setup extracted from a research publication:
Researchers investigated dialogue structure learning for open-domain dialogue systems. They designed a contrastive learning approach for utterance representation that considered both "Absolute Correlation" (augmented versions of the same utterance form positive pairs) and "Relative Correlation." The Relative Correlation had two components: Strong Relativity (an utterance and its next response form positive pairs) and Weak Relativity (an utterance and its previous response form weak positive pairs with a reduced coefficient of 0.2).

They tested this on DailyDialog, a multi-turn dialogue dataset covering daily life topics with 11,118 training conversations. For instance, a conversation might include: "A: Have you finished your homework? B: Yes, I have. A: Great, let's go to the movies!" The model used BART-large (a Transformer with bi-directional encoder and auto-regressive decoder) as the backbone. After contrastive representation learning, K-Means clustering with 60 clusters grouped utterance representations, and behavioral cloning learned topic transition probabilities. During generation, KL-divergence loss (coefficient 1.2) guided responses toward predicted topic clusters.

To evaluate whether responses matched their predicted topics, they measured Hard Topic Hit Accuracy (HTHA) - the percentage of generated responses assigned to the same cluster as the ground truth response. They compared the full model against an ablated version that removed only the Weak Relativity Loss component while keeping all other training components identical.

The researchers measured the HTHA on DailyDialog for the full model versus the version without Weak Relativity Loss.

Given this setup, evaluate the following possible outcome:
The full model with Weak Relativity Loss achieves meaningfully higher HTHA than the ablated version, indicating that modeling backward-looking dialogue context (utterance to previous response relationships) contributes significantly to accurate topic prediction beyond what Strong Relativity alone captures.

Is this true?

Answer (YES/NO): NO